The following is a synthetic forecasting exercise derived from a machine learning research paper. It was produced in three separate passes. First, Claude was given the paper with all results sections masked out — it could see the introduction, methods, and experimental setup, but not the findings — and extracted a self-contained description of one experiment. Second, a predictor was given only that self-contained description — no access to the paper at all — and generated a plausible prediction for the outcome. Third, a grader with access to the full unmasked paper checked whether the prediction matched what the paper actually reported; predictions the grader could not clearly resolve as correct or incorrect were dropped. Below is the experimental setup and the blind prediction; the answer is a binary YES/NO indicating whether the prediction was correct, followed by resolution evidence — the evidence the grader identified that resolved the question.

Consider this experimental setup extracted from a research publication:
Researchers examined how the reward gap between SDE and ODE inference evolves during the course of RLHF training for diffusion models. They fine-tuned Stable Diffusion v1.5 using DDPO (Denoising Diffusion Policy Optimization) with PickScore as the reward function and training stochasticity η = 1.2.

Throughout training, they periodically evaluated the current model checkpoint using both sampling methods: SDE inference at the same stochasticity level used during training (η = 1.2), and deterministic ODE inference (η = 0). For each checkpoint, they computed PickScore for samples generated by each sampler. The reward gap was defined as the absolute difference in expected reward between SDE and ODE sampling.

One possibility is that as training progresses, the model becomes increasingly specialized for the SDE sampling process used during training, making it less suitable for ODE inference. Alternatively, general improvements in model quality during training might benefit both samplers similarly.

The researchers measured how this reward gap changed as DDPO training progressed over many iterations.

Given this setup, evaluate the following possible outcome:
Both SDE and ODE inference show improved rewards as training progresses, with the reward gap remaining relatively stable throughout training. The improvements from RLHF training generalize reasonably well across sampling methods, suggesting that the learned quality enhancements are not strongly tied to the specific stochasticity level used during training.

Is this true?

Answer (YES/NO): NO